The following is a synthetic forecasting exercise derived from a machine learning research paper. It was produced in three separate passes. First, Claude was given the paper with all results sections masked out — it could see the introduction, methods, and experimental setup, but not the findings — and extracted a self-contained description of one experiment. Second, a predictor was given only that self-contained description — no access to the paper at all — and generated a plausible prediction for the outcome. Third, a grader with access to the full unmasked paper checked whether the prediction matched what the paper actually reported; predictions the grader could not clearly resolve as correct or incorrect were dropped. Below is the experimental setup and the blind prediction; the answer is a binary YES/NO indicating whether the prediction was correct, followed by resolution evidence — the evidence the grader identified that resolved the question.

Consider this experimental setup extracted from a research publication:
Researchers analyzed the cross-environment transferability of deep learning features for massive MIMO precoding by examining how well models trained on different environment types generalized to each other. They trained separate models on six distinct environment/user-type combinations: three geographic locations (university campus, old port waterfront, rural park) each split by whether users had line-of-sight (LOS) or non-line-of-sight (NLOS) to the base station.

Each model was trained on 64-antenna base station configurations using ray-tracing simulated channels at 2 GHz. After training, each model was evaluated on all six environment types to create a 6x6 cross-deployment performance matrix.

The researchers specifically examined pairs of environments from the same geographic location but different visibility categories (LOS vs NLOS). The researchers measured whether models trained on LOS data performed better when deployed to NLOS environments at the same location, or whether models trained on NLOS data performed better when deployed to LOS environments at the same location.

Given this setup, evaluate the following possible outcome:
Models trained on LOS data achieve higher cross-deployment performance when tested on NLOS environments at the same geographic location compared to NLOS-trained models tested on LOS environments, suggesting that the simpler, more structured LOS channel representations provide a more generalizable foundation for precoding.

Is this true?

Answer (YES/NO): NO